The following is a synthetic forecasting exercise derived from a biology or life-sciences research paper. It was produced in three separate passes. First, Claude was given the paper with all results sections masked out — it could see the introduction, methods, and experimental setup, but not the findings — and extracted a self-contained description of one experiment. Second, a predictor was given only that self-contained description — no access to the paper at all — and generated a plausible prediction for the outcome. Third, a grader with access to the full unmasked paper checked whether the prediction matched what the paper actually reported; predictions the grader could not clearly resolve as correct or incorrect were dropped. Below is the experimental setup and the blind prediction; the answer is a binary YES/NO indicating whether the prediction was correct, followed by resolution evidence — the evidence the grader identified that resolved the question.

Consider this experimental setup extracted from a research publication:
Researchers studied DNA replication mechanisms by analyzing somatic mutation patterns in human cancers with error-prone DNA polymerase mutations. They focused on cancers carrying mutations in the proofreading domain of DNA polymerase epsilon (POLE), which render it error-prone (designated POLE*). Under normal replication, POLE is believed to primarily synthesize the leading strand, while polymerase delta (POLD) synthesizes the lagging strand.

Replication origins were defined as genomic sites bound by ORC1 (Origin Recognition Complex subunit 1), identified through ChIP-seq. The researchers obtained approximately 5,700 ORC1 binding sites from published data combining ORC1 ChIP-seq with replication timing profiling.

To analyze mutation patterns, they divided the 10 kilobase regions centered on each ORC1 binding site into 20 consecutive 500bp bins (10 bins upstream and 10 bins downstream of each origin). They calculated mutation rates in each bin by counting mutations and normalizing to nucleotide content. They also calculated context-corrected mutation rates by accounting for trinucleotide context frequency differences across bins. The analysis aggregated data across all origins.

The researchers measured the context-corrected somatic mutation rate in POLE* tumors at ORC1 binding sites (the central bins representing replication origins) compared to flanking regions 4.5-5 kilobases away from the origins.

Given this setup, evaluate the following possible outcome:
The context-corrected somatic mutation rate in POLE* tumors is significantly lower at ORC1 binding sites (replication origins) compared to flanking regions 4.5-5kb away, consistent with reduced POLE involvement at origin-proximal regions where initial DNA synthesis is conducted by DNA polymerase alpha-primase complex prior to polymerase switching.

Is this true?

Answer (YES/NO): YES